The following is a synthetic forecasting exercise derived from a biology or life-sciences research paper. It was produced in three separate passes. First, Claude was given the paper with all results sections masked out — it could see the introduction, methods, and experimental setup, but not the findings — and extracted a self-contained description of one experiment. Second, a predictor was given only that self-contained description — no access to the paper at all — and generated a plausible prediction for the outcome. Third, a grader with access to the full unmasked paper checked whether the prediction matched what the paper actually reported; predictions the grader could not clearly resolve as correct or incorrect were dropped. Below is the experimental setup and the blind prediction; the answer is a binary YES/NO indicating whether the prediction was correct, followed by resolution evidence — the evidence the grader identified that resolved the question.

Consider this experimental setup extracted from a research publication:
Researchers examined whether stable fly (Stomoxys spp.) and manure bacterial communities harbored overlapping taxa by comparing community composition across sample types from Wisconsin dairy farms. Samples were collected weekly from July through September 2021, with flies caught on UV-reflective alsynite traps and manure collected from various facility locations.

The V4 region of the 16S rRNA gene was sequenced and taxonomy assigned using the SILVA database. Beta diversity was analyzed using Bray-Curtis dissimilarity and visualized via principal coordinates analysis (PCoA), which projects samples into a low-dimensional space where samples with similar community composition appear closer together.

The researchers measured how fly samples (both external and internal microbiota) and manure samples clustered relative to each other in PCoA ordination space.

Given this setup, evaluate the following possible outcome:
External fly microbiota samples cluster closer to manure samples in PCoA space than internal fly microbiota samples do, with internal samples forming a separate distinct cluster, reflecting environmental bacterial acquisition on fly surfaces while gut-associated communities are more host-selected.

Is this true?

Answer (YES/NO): NO